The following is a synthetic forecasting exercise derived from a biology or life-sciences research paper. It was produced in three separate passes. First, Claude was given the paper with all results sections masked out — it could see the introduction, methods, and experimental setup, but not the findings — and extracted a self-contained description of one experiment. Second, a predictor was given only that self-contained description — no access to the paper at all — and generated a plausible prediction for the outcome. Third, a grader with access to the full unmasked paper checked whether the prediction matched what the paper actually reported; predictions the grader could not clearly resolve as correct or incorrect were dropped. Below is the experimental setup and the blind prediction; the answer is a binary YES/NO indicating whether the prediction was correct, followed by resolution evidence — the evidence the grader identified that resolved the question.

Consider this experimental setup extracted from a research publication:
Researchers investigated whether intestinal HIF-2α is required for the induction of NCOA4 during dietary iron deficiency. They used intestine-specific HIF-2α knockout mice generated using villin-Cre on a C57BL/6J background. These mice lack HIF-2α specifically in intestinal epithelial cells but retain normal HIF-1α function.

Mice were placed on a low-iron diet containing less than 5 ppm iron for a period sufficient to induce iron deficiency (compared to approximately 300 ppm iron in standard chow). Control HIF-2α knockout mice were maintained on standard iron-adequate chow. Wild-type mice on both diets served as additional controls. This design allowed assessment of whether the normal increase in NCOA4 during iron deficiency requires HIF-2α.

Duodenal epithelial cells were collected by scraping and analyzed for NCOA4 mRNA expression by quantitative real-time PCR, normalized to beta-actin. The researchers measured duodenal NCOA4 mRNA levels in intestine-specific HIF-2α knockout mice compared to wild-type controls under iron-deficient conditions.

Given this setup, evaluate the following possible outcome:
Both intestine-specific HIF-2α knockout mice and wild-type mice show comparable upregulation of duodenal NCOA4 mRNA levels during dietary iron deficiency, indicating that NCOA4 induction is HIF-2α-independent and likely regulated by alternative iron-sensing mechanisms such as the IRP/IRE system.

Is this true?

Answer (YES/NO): NO